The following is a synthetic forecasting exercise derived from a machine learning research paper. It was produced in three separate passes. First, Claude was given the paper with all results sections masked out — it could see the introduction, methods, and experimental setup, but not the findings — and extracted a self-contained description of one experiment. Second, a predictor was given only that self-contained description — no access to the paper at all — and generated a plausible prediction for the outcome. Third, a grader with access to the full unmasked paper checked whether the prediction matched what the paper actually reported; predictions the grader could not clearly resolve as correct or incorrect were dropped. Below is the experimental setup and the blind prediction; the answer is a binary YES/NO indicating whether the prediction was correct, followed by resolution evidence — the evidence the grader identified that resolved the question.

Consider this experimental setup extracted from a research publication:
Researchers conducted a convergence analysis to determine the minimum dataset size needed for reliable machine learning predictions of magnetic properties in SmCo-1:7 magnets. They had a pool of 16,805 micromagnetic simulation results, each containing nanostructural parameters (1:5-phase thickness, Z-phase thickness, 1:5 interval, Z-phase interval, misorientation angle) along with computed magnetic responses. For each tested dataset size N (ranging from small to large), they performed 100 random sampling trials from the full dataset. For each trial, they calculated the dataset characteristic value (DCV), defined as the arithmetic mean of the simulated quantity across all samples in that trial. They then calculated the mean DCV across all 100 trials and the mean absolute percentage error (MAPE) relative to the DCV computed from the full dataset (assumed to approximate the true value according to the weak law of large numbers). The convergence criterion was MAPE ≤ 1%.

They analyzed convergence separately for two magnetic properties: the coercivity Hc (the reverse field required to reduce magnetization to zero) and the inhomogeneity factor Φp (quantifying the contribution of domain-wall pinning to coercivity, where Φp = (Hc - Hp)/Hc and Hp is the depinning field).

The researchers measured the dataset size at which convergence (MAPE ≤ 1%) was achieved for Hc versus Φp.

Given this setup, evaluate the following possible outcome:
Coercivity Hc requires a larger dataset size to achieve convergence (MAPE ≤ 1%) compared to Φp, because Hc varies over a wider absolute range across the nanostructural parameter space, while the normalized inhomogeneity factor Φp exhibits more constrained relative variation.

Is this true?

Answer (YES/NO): NO